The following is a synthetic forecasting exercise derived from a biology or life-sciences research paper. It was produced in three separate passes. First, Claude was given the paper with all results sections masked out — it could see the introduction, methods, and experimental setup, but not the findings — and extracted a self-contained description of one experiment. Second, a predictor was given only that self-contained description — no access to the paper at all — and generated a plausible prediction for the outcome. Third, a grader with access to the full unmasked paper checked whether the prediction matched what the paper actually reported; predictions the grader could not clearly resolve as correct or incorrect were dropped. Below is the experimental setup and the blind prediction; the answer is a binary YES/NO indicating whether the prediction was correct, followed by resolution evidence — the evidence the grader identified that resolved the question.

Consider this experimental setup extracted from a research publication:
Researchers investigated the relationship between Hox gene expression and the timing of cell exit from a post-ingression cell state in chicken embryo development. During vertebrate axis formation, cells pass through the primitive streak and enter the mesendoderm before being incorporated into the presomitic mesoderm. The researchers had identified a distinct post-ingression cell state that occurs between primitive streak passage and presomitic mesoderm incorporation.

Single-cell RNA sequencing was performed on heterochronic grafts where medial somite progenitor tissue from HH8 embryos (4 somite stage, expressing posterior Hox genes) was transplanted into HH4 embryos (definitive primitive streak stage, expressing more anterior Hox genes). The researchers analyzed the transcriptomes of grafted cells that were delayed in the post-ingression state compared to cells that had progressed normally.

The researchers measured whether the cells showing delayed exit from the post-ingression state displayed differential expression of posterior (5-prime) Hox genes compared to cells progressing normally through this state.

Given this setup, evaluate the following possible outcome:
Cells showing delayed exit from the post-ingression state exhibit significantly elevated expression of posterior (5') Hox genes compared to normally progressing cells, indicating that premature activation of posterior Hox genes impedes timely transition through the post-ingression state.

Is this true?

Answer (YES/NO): NO